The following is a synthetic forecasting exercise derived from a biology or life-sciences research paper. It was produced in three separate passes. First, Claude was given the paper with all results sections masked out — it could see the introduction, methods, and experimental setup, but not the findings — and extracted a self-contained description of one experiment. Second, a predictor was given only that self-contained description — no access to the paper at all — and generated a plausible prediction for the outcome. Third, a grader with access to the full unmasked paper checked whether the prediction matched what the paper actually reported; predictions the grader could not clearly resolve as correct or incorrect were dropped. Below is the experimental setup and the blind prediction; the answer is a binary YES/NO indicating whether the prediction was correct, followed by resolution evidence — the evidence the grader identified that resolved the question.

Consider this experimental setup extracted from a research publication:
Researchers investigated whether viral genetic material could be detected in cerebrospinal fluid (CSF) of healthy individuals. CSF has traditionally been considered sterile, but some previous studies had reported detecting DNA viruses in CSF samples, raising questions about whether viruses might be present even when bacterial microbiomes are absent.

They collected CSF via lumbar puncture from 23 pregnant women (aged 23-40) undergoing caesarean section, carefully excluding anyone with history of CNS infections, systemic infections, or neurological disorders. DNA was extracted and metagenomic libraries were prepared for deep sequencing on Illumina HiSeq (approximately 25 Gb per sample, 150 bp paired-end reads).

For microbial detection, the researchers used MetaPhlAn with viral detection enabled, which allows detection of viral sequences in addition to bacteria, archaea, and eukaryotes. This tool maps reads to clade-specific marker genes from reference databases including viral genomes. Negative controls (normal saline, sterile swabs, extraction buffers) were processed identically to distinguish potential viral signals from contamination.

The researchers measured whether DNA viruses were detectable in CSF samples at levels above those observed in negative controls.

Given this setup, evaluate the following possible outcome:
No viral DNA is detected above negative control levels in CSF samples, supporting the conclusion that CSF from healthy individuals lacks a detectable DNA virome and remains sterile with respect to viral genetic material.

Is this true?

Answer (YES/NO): NO